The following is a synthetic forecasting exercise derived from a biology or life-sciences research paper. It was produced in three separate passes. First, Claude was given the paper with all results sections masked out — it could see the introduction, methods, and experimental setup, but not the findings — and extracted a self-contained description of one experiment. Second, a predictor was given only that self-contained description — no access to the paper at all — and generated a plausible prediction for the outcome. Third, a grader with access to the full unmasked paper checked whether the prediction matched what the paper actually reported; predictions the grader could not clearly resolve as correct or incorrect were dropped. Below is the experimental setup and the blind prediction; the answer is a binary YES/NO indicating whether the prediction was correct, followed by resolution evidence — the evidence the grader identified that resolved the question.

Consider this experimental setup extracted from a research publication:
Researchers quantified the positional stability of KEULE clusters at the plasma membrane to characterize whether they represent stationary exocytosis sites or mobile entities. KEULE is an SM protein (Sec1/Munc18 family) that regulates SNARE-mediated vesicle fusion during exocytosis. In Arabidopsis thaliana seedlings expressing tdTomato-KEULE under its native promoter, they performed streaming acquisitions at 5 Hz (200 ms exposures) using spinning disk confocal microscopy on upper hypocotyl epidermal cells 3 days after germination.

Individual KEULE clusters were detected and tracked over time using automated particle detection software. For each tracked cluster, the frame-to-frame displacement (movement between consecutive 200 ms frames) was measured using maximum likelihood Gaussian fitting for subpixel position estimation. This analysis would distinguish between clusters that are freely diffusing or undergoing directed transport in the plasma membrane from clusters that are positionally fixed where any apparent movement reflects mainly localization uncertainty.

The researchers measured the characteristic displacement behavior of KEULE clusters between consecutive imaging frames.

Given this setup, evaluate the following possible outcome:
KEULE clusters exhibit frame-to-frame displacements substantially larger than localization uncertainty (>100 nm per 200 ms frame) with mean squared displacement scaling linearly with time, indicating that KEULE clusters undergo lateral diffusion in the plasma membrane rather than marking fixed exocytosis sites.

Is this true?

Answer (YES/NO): NO